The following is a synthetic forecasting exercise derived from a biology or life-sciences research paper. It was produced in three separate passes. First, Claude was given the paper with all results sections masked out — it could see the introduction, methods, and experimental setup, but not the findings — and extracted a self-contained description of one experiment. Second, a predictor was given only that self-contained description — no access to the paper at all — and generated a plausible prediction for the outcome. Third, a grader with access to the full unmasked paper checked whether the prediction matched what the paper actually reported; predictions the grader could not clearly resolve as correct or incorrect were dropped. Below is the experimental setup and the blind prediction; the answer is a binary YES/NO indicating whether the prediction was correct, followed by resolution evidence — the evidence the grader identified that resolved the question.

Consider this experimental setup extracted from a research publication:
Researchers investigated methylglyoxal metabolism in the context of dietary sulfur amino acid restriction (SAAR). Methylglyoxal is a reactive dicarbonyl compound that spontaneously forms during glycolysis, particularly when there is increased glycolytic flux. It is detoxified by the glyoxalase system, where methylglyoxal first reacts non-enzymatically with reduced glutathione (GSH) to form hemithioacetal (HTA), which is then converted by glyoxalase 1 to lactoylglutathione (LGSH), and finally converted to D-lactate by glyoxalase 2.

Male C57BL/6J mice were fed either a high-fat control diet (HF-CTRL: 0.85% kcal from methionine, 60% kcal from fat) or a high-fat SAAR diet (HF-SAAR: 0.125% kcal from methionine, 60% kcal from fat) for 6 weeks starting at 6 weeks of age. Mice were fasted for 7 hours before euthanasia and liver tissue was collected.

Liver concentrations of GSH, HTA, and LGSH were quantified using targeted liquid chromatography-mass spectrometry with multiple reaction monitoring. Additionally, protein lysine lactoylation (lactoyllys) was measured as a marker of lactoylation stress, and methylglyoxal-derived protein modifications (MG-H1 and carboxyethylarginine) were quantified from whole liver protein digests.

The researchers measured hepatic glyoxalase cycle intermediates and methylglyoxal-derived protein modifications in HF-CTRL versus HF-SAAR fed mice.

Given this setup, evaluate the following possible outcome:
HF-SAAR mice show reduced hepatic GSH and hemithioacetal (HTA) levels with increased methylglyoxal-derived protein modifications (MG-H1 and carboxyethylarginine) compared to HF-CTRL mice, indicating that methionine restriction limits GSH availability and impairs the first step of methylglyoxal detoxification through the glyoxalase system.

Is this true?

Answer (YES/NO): NO